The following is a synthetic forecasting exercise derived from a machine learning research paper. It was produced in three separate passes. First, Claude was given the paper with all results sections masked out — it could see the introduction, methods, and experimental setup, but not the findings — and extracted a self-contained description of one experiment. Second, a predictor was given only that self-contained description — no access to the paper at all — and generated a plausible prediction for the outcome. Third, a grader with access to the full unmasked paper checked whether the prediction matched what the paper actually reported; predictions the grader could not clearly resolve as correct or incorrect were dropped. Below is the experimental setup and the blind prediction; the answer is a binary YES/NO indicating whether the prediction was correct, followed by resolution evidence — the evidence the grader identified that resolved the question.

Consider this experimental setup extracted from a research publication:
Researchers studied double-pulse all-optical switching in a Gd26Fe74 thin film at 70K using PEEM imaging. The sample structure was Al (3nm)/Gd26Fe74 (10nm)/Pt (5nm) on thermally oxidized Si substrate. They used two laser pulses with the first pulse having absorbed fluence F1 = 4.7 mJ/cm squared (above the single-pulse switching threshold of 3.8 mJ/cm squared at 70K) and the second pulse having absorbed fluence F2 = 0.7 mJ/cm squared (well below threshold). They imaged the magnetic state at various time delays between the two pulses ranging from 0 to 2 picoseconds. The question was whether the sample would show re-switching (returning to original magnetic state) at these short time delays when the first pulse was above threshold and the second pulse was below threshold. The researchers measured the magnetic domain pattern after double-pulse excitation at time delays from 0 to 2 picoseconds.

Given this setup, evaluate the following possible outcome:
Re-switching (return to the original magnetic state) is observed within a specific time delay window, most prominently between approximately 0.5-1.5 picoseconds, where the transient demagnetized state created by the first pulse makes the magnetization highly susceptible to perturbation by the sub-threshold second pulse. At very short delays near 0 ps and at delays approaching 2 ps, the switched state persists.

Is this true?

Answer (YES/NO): NO